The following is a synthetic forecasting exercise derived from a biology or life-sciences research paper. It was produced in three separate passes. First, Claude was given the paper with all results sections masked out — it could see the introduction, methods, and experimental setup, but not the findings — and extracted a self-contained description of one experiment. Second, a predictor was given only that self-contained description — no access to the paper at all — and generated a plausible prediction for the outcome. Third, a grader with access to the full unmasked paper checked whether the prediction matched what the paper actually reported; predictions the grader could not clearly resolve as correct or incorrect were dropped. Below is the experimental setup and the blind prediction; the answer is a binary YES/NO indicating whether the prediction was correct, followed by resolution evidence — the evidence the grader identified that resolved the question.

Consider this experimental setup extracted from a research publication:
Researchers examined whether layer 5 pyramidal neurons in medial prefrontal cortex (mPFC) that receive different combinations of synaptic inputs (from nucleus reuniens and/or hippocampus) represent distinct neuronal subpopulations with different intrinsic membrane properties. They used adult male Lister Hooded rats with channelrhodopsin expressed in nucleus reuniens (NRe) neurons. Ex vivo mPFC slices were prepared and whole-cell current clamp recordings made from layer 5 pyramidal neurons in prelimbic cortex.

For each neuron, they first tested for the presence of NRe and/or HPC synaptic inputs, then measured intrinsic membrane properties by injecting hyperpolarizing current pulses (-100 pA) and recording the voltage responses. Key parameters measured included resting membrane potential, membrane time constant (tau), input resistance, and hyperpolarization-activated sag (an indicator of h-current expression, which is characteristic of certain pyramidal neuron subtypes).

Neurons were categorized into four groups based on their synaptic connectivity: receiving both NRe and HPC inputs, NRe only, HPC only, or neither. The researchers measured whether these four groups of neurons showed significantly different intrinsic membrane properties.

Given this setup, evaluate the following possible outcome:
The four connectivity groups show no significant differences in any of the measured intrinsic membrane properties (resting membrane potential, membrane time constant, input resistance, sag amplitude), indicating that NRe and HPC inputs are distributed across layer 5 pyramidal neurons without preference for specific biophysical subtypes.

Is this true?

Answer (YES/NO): NO